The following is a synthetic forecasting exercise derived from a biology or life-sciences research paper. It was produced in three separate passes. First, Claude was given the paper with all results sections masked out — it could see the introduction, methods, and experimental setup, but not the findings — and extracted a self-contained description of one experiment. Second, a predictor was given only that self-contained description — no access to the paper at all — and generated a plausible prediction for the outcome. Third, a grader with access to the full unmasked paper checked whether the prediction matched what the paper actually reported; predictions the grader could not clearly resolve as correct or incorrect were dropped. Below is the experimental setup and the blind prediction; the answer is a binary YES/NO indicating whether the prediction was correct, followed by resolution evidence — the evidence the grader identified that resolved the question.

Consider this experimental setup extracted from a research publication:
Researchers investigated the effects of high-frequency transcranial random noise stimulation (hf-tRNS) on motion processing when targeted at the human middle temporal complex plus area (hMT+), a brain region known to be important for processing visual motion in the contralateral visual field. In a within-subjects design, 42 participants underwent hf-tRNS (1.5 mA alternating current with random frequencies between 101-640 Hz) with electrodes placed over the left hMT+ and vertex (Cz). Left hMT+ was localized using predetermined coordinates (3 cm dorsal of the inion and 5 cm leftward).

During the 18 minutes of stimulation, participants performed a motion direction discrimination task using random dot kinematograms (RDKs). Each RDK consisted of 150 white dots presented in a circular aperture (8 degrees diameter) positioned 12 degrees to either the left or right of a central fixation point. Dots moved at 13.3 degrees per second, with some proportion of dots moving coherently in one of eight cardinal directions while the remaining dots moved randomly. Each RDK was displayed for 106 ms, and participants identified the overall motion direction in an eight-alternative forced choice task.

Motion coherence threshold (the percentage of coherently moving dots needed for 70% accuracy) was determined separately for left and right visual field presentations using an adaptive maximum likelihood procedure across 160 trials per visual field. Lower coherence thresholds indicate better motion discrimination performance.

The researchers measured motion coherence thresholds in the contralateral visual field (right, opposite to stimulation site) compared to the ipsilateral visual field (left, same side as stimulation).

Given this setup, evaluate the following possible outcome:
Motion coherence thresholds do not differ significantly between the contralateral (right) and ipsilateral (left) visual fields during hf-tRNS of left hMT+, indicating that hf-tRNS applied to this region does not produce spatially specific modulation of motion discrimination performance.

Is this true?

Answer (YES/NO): YES